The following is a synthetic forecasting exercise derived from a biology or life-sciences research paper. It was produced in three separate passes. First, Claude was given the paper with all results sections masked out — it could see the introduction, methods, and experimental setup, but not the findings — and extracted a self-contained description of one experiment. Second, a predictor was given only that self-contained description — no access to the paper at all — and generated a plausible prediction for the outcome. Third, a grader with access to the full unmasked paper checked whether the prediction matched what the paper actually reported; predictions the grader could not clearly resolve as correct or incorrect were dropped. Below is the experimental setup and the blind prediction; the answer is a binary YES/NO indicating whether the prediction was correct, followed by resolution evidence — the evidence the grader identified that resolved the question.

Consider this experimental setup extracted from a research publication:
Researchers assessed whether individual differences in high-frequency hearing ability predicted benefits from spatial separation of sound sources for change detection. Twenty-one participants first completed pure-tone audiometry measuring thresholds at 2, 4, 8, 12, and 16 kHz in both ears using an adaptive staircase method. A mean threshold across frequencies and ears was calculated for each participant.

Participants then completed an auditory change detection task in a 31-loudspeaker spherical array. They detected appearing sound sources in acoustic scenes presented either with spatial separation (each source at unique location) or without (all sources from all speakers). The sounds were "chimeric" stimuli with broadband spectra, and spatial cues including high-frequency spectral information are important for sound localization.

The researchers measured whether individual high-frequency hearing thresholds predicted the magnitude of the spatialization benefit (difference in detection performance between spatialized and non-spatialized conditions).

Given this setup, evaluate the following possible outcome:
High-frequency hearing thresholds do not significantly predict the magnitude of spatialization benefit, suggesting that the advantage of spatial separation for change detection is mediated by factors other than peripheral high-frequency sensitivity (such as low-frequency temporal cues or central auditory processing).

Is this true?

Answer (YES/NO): NO